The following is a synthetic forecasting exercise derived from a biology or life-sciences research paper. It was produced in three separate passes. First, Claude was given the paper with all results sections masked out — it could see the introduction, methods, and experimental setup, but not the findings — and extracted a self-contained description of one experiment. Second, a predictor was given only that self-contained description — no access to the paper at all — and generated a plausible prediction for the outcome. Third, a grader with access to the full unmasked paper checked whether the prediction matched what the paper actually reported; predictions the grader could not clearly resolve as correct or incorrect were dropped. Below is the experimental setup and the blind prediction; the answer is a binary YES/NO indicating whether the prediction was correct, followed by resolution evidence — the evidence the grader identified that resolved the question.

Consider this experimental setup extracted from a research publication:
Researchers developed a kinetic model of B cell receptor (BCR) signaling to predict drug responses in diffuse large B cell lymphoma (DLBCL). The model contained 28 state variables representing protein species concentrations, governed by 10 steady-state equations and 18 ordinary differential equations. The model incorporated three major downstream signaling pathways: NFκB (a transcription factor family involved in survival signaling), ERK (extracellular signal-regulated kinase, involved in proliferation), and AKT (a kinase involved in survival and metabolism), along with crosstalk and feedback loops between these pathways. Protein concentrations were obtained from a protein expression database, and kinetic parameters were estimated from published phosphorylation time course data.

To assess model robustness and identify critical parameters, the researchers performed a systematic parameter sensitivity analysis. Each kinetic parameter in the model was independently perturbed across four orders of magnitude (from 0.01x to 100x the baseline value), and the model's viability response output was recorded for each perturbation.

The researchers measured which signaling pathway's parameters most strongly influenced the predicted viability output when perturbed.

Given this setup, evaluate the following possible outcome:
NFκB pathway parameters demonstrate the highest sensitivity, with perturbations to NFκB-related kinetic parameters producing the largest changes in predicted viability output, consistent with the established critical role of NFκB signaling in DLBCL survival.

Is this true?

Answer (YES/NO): YES